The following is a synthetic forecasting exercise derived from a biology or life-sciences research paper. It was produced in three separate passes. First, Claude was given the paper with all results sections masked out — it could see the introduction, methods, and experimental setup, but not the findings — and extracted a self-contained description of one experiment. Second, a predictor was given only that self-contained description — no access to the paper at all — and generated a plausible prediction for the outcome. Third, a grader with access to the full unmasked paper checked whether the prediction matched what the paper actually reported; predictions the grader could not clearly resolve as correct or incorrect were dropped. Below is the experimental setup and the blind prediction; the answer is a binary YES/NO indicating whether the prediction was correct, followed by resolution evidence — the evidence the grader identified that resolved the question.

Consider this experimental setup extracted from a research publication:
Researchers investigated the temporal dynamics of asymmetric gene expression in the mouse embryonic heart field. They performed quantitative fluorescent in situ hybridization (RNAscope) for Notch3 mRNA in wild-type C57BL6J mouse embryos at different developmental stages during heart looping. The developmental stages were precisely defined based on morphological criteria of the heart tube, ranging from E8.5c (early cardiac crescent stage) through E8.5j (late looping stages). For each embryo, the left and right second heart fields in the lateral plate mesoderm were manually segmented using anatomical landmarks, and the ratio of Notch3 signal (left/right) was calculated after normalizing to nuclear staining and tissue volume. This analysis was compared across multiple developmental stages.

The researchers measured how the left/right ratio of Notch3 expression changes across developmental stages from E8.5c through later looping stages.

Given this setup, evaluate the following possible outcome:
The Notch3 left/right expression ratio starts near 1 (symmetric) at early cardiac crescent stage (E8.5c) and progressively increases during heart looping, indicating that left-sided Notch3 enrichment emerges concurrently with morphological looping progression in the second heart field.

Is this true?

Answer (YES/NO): NO